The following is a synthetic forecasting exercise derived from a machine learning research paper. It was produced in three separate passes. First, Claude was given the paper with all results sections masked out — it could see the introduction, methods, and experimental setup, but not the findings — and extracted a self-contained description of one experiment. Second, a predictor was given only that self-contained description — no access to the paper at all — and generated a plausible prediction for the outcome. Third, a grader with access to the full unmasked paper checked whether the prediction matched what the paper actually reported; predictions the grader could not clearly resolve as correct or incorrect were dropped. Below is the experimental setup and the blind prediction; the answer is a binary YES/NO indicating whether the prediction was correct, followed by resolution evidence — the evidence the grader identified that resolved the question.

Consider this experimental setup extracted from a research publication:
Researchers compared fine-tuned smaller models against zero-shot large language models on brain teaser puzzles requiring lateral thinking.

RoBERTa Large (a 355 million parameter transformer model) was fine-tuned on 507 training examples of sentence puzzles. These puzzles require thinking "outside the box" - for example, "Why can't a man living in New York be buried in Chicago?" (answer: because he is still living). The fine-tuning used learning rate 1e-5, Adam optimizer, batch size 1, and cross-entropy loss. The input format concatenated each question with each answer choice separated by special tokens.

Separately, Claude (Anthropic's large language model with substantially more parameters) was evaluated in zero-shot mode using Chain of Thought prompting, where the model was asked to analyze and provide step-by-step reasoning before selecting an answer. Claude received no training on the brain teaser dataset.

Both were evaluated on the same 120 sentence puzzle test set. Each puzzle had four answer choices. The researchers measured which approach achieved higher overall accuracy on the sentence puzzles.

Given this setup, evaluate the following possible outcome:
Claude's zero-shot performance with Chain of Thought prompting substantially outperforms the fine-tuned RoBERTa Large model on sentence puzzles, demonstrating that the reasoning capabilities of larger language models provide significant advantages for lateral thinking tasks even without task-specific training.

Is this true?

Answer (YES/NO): NO